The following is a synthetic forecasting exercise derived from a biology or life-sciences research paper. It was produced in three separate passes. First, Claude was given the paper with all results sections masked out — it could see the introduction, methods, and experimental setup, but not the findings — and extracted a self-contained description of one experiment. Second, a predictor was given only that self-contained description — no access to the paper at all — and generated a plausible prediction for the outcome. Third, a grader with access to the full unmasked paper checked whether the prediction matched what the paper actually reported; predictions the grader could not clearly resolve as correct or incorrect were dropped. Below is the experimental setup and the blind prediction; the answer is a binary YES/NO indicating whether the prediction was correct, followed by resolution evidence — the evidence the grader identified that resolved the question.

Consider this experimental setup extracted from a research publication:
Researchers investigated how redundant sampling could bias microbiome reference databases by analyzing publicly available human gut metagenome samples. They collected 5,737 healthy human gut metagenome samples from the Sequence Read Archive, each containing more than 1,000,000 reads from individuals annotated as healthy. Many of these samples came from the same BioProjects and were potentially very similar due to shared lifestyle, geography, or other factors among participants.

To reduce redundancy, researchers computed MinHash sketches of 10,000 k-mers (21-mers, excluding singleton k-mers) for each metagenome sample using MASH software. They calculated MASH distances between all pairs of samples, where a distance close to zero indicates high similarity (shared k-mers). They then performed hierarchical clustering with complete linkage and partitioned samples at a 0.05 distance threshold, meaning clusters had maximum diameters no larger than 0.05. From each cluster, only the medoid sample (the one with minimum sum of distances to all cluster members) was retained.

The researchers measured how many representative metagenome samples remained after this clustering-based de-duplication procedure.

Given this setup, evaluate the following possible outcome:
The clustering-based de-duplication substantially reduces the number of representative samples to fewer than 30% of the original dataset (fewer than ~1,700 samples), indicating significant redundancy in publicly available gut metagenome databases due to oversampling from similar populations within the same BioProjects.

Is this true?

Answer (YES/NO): NO